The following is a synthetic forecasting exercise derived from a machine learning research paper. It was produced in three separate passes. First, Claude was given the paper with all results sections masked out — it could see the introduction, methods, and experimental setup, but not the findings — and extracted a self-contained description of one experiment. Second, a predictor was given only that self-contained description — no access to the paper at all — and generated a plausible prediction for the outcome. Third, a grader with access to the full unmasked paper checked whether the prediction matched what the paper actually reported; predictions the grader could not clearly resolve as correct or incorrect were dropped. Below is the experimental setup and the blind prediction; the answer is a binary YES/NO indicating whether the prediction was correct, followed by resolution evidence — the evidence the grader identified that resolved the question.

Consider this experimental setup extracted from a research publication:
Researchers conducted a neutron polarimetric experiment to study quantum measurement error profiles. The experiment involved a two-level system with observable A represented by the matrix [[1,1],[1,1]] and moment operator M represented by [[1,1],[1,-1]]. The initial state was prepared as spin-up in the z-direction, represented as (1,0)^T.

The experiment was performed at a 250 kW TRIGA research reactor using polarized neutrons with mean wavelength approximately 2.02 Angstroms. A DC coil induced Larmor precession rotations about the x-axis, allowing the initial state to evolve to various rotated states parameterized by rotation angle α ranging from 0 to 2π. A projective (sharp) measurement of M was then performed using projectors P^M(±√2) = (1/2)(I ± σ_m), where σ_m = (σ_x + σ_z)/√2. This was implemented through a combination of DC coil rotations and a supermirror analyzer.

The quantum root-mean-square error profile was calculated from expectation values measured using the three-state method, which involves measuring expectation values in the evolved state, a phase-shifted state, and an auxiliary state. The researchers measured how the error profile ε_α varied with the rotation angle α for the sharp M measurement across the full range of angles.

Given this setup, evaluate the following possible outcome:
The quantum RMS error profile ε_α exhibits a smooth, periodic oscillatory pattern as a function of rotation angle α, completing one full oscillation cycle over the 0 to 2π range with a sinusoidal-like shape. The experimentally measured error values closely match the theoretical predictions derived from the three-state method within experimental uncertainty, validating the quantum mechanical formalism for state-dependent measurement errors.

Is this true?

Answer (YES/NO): YES